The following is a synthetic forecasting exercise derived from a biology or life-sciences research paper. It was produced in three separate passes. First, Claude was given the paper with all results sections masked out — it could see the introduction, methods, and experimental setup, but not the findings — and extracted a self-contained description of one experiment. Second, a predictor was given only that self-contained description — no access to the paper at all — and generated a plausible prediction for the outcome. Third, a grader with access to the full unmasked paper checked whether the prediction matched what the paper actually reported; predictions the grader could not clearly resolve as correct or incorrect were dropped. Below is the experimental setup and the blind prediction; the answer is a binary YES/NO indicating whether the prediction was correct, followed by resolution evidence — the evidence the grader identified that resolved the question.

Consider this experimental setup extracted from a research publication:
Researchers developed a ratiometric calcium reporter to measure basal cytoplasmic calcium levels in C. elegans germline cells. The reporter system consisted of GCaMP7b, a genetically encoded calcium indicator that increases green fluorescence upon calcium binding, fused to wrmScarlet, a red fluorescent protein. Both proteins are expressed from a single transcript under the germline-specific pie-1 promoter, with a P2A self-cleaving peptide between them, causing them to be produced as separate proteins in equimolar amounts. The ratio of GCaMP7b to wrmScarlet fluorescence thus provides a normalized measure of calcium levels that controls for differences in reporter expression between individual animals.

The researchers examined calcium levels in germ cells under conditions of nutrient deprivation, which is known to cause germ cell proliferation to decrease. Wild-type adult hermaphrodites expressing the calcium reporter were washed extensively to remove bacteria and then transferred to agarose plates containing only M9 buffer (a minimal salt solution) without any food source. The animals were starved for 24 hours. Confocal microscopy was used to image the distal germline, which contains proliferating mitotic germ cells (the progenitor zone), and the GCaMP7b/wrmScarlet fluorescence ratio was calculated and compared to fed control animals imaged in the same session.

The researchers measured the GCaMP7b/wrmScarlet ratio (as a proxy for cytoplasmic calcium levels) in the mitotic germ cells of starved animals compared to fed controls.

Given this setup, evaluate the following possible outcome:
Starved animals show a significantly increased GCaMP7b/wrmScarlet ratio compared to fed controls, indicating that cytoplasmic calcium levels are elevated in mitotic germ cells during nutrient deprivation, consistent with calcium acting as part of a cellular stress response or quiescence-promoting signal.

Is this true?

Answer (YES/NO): NO